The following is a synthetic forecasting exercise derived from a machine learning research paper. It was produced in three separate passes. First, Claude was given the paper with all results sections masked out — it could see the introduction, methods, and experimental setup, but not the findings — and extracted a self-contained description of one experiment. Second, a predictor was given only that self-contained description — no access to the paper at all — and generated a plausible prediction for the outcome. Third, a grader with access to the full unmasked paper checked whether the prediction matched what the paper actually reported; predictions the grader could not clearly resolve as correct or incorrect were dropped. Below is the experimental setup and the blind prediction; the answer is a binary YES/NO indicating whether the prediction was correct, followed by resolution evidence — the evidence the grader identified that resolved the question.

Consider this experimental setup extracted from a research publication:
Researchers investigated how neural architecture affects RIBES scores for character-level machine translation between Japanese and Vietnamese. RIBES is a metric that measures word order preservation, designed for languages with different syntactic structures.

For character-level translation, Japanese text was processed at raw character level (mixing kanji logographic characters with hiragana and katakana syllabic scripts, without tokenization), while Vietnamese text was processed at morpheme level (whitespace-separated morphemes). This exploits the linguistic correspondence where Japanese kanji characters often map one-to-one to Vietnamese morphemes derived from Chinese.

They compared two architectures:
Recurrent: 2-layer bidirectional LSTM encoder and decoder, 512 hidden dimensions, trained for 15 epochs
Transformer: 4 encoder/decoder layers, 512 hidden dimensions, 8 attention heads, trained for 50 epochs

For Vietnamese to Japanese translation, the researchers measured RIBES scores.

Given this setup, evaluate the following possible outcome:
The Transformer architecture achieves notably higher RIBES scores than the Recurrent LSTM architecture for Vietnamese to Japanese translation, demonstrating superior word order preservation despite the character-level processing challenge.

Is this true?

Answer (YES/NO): YES